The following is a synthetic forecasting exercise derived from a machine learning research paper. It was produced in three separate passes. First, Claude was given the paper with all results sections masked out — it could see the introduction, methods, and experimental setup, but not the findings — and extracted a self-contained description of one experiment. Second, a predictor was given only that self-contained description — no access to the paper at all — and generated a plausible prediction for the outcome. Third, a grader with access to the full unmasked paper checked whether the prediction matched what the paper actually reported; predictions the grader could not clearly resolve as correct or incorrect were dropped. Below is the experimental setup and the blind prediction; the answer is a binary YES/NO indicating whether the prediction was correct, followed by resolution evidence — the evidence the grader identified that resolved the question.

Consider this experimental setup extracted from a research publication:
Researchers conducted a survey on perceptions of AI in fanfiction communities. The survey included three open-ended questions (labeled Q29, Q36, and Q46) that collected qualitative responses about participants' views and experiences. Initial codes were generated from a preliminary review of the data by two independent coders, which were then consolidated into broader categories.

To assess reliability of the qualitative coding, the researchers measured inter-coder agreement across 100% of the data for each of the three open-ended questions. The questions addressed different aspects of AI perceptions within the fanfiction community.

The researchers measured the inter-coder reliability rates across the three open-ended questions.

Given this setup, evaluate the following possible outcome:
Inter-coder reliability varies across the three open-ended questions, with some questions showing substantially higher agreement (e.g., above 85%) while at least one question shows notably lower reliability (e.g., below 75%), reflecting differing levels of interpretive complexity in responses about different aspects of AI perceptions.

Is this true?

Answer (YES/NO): NO